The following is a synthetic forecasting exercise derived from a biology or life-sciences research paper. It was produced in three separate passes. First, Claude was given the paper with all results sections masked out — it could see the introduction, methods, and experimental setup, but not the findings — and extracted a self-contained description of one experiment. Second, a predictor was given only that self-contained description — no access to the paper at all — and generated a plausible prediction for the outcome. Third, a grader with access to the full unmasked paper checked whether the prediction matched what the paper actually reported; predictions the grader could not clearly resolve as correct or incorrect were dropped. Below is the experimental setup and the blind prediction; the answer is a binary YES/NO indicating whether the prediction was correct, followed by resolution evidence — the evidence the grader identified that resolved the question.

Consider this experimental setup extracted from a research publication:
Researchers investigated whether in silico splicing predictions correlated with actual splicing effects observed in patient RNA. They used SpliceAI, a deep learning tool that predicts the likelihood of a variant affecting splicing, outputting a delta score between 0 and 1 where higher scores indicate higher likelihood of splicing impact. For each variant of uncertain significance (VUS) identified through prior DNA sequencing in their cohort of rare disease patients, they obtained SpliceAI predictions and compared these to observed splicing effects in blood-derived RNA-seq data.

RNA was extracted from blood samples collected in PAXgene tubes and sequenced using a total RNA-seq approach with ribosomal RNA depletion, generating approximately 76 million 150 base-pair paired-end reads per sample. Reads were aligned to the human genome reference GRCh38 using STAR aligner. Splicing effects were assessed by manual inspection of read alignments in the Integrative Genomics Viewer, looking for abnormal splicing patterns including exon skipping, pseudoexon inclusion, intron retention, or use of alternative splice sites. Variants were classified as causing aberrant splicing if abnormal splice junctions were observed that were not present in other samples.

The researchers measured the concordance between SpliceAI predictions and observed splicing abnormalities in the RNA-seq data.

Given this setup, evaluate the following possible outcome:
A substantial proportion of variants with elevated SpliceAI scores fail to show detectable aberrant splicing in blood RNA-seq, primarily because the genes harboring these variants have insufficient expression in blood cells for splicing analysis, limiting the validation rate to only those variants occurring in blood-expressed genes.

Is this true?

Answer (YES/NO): NO